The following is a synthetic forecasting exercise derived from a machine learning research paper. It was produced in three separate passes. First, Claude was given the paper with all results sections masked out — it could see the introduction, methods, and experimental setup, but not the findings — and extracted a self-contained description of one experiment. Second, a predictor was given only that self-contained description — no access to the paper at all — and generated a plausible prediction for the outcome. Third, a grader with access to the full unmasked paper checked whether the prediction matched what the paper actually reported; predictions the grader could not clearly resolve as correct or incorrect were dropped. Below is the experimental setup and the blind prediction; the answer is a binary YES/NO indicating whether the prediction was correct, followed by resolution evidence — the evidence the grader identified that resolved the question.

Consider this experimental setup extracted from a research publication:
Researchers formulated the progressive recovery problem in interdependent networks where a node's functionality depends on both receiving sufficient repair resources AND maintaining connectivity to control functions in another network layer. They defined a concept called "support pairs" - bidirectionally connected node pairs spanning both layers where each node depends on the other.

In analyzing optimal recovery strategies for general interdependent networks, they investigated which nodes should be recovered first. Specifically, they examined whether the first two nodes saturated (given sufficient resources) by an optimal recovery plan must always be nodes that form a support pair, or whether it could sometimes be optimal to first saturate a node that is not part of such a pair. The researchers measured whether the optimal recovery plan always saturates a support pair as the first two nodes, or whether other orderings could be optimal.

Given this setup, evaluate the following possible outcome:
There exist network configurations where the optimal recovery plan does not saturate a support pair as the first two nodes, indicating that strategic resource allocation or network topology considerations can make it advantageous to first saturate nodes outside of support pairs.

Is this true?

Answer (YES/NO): NO